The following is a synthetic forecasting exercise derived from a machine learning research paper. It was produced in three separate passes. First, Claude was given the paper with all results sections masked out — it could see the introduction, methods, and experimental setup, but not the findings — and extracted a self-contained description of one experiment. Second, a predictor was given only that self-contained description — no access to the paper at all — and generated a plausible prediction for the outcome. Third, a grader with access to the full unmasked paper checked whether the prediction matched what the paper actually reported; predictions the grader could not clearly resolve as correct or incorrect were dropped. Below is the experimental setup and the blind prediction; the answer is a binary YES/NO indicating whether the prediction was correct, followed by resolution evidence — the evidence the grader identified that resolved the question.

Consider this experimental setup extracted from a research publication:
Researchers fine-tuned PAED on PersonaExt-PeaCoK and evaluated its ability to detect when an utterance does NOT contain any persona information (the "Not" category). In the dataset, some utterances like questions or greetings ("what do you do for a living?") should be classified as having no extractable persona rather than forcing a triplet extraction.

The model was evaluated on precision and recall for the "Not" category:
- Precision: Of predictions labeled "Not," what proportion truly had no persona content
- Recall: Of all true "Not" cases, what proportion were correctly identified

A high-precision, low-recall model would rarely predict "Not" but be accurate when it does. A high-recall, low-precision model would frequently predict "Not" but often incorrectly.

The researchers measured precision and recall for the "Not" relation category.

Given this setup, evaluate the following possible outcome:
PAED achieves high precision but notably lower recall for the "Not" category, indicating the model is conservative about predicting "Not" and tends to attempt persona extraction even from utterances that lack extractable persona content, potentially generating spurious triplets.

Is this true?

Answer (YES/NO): NO